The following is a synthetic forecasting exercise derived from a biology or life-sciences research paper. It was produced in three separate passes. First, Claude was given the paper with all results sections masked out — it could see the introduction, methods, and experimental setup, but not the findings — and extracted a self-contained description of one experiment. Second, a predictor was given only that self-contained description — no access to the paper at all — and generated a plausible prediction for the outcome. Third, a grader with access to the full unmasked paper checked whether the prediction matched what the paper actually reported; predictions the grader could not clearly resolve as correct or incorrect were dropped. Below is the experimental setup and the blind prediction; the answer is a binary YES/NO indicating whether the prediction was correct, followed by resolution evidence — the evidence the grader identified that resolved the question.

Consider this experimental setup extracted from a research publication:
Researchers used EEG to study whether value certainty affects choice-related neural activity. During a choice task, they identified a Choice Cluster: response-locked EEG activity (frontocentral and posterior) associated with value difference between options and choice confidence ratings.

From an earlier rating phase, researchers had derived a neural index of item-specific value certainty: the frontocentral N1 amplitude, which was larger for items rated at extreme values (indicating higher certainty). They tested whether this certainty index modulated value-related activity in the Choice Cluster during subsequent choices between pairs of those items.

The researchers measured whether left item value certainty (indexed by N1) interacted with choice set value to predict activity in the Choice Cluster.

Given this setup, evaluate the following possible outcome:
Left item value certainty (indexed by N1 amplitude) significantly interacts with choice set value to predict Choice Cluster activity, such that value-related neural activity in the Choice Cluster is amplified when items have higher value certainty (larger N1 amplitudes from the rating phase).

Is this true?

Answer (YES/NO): YES